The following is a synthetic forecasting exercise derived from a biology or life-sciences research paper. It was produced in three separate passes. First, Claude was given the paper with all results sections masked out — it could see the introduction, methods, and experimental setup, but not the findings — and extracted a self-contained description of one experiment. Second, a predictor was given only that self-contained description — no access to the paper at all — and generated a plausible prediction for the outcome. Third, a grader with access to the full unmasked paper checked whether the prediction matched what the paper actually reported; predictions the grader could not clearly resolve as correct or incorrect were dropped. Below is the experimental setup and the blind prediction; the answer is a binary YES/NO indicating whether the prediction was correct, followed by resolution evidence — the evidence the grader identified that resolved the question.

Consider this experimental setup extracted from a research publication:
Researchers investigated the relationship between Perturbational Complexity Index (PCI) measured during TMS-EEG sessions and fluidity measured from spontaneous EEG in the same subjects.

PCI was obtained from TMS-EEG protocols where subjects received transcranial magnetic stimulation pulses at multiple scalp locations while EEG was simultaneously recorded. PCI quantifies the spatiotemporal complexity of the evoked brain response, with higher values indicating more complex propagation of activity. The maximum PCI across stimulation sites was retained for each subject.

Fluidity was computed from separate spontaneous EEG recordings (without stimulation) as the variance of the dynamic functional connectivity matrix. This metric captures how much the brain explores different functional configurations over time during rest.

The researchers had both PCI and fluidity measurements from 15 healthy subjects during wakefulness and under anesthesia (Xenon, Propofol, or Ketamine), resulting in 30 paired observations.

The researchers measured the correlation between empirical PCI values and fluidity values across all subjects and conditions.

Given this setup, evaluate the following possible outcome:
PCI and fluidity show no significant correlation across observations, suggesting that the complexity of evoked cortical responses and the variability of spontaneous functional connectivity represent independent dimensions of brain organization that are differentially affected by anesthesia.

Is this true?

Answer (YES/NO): NO